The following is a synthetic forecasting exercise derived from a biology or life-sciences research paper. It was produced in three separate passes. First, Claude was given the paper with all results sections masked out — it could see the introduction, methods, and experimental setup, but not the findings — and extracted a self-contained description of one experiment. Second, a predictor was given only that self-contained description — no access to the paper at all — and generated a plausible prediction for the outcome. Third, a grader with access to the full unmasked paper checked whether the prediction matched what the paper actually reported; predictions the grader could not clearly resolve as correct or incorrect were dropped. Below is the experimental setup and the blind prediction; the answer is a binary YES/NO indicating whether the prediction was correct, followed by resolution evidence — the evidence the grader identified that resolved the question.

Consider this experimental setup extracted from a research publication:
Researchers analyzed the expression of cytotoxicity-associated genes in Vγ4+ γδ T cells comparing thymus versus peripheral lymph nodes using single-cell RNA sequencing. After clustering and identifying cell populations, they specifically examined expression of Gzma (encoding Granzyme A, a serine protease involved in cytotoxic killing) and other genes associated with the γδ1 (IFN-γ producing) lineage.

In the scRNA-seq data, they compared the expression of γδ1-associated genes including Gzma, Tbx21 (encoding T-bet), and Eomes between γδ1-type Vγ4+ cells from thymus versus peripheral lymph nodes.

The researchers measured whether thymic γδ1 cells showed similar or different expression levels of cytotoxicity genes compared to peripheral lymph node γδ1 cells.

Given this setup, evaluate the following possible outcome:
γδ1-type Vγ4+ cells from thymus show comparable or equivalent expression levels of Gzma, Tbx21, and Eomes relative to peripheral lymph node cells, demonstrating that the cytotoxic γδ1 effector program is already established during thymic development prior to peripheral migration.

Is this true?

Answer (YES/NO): NO